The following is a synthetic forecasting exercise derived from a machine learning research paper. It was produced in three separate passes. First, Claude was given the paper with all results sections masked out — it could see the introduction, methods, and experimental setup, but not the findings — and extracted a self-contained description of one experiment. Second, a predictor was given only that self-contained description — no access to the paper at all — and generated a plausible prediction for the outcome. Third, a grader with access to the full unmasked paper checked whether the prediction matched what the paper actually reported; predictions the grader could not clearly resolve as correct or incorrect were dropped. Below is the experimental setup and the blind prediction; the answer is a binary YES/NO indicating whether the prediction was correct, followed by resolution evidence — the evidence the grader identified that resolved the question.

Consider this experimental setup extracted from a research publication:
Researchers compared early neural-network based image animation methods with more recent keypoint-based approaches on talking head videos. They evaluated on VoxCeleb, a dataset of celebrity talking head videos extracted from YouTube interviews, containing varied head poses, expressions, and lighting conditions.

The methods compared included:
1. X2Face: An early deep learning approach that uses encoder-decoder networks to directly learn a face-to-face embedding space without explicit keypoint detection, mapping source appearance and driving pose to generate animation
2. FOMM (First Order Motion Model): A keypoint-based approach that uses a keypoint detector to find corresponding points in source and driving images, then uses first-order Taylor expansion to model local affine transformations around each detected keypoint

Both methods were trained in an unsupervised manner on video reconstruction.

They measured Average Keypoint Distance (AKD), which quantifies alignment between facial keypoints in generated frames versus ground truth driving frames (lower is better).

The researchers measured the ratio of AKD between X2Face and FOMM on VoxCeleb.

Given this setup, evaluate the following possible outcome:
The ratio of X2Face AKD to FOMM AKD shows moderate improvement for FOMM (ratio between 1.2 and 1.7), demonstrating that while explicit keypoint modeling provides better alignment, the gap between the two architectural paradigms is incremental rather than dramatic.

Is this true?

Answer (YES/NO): NO